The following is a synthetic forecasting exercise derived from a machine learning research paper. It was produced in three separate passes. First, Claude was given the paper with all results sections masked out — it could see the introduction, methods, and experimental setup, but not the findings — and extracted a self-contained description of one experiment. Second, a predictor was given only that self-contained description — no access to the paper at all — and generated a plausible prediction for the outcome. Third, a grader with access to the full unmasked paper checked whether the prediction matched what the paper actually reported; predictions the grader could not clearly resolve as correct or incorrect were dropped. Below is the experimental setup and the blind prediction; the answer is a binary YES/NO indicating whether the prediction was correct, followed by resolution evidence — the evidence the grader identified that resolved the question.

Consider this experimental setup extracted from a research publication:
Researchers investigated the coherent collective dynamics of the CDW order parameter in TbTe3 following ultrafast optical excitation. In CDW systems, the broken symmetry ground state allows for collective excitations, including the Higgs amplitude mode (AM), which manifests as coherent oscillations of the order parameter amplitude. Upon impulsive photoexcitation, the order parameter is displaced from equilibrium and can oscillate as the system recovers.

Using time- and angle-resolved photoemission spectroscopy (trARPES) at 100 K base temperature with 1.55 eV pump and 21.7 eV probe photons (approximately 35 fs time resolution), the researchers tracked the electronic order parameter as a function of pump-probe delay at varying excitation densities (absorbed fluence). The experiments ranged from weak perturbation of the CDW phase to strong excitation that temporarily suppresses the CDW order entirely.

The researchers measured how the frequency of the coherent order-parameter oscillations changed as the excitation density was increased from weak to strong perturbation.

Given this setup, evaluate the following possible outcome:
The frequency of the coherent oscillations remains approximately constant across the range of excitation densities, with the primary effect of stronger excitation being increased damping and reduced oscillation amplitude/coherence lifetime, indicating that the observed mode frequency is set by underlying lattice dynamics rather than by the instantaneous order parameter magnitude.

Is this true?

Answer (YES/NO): NO